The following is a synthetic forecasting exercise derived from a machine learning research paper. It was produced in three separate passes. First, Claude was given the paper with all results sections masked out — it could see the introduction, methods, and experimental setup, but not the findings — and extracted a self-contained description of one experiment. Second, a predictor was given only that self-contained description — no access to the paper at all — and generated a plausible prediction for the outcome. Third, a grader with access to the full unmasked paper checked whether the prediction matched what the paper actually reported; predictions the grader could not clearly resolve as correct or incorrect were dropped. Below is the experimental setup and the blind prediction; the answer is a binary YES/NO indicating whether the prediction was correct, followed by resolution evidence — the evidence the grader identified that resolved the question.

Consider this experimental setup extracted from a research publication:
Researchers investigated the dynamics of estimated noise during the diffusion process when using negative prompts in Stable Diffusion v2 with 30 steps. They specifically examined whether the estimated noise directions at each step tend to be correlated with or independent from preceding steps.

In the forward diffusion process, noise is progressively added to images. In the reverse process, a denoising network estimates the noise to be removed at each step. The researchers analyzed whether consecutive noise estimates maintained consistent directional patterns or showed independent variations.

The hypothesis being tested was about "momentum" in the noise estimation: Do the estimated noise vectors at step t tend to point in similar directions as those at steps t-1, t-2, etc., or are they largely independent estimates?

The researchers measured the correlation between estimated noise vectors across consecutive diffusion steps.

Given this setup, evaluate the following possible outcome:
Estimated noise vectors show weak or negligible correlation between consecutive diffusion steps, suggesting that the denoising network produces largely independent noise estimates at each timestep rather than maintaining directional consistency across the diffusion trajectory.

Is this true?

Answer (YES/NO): NO